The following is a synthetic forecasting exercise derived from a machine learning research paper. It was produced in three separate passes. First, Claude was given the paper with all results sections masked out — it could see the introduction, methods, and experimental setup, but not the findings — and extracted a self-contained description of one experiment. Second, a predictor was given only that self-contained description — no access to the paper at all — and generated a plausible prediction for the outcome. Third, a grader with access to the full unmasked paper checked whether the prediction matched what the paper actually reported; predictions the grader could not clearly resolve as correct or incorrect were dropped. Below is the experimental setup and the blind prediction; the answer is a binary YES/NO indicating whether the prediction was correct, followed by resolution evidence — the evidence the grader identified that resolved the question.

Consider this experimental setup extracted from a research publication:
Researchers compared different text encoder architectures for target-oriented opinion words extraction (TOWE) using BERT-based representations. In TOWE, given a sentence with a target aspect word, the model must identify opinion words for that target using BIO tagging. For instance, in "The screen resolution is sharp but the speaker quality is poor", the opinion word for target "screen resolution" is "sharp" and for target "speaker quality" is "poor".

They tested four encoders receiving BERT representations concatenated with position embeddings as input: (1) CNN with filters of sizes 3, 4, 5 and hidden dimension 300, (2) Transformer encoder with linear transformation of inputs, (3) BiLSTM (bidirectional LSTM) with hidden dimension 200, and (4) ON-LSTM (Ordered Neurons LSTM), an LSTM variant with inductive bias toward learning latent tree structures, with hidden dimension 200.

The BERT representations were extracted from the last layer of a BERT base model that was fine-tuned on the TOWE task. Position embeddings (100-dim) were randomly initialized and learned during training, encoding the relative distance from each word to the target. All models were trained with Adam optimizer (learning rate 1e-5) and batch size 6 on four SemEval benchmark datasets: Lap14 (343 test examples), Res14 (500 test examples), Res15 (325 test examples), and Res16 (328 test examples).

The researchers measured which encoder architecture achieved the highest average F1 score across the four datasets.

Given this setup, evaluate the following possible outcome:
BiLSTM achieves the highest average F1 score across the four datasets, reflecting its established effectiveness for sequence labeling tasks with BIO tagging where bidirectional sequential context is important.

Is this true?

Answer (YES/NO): YES